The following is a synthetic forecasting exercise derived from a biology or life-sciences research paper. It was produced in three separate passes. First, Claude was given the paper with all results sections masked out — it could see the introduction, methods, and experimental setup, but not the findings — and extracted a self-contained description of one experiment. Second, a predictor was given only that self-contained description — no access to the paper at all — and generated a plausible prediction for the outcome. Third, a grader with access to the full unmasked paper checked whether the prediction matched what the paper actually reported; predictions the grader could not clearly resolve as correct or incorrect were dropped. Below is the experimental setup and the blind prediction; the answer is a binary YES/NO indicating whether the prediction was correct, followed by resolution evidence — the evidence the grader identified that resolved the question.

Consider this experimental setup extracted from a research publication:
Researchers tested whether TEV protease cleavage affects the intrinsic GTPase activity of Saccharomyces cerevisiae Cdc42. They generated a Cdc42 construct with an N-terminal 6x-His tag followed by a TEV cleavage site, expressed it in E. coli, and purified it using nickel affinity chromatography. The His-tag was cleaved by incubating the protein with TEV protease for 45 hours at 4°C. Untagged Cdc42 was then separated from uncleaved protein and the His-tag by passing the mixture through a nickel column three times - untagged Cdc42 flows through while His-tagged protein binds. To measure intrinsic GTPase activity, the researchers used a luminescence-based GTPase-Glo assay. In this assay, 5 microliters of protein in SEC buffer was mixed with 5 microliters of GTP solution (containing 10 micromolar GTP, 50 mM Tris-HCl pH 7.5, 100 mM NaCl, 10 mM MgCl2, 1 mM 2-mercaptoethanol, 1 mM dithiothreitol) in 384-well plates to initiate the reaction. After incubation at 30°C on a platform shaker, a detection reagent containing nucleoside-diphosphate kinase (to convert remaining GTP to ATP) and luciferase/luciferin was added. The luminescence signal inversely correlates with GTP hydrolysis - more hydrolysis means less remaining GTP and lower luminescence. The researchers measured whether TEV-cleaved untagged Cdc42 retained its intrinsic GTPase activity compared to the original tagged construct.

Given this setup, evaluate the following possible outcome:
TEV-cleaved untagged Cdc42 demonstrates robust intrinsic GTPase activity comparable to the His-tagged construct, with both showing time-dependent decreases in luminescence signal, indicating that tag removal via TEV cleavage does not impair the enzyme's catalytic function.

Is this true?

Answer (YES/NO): YES